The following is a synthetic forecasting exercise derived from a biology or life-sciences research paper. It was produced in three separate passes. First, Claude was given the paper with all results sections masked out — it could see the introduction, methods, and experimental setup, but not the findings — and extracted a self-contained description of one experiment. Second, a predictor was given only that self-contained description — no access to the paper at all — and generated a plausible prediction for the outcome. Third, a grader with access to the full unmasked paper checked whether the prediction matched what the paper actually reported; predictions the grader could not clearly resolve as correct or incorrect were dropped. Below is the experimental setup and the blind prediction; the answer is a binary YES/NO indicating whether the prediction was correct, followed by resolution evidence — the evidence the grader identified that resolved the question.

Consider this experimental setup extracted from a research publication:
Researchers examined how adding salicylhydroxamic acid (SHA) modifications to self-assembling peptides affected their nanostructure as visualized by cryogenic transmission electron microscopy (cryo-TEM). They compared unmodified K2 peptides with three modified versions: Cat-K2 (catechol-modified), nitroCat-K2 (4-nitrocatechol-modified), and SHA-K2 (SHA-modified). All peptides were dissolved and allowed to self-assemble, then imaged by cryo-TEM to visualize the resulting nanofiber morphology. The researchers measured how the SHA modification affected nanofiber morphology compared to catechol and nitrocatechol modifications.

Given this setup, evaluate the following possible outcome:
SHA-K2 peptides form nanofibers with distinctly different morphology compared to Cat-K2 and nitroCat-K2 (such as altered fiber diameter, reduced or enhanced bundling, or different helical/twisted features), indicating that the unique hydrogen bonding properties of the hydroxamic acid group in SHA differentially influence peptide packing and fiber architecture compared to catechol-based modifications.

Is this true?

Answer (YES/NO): YES